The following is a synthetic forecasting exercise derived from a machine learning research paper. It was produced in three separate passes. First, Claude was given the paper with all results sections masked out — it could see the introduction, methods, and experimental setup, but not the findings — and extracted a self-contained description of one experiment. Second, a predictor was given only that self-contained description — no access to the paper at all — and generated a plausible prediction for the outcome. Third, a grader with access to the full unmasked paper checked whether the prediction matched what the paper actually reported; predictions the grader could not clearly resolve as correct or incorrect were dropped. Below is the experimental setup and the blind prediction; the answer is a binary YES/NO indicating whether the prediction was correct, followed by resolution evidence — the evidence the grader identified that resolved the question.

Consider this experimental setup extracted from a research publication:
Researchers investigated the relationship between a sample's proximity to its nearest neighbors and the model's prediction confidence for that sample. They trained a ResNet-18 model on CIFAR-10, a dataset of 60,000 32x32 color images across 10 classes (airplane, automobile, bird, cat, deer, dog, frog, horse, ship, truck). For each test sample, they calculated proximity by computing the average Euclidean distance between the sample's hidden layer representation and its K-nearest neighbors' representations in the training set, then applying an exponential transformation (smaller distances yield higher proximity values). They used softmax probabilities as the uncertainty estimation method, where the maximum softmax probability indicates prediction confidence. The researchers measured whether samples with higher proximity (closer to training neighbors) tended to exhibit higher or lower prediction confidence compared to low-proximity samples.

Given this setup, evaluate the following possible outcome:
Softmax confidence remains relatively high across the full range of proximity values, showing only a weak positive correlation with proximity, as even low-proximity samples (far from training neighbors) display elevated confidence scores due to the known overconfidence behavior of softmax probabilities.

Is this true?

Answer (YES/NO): NO